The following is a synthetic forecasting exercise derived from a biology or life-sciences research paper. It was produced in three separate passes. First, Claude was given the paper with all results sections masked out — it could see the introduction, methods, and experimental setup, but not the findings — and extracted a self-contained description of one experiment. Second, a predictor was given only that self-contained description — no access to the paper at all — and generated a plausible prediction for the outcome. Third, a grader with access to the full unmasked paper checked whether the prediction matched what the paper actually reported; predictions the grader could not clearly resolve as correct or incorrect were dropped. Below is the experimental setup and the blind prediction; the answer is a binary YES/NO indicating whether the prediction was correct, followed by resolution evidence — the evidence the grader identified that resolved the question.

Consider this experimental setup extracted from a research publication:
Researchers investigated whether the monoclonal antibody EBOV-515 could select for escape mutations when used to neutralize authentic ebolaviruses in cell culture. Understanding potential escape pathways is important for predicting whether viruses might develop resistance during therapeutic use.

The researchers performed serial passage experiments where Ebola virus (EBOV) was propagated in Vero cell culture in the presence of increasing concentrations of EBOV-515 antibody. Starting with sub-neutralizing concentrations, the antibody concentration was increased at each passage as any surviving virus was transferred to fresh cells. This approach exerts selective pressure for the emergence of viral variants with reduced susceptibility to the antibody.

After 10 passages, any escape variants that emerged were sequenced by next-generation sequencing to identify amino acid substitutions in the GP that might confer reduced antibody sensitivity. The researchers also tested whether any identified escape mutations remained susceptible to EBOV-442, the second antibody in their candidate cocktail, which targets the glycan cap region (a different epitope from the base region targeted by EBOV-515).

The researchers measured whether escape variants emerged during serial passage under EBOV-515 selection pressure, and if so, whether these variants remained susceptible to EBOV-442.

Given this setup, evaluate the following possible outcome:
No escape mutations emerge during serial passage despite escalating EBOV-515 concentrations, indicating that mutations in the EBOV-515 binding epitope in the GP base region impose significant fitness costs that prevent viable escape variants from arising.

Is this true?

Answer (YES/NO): YES